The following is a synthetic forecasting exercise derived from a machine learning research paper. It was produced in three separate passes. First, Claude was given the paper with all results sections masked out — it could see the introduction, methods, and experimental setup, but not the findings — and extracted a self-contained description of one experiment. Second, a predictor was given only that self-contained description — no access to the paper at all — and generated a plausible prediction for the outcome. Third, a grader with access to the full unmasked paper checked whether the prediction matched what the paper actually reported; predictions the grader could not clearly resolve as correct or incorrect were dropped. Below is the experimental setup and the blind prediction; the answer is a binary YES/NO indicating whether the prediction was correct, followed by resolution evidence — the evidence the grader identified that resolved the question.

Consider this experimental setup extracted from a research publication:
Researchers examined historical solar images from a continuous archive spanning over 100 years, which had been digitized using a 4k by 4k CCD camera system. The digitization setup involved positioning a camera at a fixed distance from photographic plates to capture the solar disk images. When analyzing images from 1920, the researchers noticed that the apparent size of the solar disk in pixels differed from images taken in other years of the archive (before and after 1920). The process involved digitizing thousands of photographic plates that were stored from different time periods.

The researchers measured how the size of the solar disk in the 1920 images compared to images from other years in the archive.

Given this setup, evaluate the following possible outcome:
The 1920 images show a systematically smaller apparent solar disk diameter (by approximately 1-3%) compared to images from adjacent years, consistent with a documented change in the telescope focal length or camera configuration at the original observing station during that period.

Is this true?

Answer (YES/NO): NO